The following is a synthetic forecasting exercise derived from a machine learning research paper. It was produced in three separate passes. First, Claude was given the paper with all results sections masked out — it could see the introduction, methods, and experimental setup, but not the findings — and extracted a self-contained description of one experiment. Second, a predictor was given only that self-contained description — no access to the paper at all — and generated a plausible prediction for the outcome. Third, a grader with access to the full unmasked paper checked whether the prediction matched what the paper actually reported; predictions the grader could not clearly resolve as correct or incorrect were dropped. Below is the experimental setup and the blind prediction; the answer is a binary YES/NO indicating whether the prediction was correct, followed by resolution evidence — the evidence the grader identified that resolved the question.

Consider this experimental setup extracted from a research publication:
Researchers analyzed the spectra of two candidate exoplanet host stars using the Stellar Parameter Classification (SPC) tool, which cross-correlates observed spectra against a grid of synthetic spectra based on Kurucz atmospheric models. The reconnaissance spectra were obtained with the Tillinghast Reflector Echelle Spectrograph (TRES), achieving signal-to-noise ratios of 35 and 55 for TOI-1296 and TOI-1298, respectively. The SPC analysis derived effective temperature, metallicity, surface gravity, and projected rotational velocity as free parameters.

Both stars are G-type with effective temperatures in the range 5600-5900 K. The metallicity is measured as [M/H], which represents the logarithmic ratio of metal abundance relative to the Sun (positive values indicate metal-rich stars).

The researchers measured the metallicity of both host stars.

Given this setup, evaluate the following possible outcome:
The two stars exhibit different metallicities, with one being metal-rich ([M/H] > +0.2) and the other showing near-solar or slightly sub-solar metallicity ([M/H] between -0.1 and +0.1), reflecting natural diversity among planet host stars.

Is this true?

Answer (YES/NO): NO